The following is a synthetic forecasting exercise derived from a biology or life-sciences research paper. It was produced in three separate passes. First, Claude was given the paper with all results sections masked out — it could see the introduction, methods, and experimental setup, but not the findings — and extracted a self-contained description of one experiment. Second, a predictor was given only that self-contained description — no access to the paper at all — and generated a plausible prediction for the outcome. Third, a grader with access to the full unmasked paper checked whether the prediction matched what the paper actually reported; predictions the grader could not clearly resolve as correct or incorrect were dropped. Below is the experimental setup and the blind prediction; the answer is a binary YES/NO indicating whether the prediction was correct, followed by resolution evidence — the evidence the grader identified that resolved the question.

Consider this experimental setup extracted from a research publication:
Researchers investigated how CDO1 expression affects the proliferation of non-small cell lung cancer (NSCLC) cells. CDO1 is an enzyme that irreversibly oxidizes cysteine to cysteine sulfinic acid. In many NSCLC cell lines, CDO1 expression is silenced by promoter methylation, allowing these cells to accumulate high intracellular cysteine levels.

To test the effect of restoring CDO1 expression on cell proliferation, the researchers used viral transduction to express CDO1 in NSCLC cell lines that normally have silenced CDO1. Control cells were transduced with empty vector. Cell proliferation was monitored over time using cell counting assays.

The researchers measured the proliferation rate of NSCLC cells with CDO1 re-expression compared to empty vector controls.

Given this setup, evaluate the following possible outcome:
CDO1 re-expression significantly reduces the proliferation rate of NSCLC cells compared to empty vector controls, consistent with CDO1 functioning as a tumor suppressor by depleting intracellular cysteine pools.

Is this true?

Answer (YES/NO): YES